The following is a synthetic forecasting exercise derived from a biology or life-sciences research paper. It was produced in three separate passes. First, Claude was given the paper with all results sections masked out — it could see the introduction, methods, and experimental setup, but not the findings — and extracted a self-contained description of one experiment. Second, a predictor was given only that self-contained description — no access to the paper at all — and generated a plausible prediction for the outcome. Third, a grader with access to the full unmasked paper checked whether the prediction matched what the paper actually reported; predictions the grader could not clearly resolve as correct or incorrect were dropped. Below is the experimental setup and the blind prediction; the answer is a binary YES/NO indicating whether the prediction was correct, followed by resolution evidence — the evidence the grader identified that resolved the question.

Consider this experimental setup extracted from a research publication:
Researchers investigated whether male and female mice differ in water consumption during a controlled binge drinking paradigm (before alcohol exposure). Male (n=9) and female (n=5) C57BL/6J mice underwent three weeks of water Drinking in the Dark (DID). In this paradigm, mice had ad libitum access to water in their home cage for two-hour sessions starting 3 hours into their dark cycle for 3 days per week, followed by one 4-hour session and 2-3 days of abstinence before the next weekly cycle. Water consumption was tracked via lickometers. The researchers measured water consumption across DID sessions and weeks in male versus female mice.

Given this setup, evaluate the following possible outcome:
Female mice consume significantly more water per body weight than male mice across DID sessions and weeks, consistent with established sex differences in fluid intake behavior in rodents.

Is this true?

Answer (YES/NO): NO